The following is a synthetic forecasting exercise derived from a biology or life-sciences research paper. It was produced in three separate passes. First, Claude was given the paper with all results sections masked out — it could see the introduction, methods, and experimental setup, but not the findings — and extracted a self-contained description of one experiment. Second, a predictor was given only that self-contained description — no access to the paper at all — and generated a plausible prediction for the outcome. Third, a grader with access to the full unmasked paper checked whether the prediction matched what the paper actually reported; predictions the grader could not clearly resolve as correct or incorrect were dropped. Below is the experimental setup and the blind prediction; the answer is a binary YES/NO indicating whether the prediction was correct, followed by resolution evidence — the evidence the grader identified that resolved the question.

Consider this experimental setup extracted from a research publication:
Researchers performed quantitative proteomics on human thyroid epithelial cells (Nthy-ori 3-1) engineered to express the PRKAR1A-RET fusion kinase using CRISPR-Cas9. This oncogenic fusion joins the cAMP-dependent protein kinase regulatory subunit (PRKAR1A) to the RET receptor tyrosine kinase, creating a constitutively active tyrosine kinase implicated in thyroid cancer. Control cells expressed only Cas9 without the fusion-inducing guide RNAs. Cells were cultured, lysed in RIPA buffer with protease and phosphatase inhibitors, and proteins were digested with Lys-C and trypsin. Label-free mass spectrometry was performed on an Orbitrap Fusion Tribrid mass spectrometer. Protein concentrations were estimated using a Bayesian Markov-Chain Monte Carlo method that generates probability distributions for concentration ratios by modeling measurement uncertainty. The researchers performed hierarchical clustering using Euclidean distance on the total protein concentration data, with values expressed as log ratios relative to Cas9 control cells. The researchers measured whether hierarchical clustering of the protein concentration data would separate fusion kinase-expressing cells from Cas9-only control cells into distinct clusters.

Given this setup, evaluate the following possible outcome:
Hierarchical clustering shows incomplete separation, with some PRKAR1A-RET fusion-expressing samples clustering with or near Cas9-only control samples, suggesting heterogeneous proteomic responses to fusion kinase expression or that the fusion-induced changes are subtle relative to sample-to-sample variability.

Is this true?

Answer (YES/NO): NO